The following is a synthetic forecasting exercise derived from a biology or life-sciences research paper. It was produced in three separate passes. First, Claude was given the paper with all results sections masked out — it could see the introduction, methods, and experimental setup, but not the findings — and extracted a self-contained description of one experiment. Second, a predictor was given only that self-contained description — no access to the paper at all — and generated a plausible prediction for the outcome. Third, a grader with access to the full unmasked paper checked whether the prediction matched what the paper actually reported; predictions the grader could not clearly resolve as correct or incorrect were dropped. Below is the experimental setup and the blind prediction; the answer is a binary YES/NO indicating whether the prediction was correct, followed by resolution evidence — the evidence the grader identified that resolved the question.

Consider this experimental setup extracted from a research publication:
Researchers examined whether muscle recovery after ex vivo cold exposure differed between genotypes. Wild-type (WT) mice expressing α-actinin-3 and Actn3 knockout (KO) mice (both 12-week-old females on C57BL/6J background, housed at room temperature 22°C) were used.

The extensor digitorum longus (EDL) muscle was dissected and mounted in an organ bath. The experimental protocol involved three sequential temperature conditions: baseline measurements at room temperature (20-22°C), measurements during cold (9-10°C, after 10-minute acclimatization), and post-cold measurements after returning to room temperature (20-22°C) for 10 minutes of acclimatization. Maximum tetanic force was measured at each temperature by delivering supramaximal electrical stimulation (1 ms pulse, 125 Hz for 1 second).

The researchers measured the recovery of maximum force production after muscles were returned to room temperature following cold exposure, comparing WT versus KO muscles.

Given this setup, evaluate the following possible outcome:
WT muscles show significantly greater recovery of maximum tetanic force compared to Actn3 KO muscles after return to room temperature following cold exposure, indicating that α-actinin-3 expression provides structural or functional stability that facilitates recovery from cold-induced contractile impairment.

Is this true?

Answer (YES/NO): NO